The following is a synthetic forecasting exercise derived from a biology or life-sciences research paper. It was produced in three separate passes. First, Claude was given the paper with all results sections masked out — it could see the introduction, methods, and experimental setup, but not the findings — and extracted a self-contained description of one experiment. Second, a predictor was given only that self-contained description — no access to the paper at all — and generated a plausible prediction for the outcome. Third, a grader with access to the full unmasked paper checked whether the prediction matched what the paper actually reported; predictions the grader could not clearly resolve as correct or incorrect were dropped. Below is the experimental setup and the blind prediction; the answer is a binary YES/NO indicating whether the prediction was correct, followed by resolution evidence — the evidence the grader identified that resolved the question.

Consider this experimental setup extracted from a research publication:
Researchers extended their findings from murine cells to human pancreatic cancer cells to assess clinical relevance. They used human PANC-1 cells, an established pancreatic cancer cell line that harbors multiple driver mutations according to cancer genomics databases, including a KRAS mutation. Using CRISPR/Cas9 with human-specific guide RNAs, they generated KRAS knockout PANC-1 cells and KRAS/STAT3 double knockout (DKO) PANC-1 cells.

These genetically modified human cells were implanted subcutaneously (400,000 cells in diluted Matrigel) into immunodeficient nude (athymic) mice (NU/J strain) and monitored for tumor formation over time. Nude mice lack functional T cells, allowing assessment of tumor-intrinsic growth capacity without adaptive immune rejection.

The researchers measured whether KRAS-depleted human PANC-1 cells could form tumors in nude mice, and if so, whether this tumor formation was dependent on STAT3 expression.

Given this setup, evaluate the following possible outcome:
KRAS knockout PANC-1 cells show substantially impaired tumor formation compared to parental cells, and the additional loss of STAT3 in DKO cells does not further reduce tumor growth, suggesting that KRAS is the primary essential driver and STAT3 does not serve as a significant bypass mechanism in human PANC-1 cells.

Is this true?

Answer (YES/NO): NO